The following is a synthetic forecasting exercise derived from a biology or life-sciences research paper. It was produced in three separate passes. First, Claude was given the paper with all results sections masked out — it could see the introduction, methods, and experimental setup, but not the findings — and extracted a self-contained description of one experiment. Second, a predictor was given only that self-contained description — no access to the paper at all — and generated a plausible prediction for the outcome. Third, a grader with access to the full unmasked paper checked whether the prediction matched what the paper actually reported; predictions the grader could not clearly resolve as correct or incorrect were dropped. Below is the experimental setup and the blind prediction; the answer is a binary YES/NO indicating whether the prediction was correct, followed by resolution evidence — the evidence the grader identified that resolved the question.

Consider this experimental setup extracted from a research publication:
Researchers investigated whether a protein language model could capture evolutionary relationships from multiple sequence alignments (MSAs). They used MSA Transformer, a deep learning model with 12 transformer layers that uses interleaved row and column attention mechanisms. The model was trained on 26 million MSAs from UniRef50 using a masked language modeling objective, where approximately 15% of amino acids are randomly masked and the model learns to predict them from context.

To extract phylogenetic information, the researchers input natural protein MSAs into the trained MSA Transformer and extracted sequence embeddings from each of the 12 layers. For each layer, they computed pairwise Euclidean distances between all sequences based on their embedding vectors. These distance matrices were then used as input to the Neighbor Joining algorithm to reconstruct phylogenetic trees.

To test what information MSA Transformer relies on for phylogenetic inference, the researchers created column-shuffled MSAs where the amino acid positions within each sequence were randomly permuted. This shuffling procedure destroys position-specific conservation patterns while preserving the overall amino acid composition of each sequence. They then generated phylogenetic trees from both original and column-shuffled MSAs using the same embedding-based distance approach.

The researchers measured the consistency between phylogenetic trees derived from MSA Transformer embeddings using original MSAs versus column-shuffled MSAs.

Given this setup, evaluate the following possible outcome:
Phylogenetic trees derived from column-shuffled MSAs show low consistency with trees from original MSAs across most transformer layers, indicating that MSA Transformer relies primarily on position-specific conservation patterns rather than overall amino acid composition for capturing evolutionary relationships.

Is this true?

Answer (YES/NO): YES